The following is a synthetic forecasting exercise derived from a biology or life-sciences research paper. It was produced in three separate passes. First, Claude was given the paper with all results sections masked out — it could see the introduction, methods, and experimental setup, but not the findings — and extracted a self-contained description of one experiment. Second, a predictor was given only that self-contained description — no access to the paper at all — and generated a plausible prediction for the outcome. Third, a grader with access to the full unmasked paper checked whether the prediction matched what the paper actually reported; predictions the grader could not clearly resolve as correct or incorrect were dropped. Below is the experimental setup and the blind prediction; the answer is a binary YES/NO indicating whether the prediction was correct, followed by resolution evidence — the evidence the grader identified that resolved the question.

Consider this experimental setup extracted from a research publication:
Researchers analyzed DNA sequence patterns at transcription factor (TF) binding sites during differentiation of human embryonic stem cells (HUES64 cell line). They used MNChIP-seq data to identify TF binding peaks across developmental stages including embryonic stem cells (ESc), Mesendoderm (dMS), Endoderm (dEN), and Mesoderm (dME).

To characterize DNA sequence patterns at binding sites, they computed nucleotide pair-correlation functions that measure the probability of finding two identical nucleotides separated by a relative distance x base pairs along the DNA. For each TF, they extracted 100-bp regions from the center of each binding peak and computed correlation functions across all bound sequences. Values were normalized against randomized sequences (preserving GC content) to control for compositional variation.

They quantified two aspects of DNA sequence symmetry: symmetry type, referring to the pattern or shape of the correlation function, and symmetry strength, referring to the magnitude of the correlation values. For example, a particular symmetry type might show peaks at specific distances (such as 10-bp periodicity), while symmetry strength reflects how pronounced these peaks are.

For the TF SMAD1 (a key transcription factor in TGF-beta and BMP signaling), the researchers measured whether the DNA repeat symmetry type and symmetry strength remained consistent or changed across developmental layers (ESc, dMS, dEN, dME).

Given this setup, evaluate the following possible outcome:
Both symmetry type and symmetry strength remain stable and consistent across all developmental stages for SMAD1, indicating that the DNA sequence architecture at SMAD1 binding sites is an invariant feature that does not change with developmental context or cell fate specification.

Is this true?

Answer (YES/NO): NO